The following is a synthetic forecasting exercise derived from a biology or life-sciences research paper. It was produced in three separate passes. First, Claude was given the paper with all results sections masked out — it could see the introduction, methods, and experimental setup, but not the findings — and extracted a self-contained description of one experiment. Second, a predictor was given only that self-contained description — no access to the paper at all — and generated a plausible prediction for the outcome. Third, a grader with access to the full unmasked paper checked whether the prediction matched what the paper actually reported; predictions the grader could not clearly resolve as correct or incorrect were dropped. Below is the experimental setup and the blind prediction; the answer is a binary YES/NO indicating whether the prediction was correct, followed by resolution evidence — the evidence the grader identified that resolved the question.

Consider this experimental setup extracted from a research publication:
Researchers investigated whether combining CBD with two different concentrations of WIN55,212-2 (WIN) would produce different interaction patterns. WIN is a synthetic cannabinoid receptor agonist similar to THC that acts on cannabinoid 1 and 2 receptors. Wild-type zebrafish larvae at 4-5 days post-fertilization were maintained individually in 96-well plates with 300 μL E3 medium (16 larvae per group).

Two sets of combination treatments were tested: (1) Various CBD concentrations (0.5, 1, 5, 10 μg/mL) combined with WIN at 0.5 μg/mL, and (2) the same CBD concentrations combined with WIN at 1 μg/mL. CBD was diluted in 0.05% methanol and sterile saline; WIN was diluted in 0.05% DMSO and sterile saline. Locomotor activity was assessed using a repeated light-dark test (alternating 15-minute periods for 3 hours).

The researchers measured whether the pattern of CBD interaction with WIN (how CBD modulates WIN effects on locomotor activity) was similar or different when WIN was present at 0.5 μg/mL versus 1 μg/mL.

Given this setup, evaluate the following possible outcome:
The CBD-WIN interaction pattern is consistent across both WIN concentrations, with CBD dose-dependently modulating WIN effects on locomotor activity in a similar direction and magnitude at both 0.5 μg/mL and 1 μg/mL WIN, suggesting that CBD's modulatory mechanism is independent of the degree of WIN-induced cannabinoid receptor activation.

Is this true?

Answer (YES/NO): NO